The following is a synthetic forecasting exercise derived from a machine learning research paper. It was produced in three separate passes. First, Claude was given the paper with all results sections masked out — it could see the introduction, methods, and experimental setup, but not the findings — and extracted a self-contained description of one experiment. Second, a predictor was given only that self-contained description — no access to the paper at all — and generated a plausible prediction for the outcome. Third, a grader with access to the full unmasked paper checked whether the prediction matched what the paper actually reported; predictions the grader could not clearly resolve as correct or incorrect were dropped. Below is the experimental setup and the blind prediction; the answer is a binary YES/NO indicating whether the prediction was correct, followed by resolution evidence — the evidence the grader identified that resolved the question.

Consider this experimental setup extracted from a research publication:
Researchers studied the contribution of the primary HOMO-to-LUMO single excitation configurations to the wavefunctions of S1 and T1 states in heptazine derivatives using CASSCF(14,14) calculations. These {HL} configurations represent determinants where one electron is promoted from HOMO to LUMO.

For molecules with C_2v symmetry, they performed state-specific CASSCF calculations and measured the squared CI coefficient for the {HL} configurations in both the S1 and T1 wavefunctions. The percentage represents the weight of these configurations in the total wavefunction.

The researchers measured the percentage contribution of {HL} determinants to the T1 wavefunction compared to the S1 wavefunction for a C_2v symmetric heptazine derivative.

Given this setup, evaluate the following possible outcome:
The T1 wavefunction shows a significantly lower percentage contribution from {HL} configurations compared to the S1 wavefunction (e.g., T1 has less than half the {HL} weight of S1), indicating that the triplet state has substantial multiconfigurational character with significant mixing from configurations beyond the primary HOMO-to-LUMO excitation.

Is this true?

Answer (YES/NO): NO